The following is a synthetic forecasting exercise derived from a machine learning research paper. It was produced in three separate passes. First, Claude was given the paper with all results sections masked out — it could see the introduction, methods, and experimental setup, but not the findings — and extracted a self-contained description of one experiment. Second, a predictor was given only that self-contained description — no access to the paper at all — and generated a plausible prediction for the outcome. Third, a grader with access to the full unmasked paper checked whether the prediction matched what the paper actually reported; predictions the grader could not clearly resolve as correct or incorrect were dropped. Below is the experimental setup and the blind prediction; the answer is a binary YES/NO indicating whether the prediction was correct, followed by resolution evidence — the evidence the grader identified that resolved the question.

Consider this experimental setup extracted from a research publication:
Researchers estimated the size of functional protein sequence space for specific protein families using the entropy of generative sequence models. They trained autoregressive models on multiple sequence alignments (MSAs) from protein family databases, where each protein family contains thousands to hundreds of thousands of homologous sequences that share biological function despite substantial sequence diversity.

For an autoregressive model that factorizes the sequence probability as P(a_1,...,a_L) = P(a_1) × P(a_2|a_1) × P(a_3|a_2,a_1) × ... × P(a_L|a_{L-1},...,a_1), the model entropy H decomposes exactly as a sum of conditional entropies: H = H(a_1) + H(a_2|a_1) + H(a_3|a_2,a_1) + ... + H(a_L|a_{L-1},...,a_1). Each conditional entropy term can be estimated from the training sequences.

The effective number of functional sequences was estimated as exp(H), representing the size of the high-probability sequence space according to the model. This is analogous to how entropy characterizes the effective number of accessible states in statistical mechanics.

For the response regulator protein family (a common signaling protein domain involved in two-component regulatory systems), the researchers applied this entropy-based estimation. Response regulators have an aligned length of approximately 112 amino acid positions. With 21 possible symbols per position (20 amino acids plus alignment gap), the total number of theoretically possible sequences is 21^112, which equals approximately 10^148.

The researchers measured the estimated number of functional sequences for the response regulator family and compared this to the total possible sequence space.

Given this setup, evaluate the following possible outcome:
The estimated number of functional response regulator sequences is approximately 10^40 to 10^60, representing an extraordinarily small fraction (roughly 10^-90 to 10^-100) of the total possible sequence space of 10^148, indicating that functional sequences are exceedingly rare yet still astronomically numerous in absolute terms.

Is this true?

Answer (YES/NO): NO